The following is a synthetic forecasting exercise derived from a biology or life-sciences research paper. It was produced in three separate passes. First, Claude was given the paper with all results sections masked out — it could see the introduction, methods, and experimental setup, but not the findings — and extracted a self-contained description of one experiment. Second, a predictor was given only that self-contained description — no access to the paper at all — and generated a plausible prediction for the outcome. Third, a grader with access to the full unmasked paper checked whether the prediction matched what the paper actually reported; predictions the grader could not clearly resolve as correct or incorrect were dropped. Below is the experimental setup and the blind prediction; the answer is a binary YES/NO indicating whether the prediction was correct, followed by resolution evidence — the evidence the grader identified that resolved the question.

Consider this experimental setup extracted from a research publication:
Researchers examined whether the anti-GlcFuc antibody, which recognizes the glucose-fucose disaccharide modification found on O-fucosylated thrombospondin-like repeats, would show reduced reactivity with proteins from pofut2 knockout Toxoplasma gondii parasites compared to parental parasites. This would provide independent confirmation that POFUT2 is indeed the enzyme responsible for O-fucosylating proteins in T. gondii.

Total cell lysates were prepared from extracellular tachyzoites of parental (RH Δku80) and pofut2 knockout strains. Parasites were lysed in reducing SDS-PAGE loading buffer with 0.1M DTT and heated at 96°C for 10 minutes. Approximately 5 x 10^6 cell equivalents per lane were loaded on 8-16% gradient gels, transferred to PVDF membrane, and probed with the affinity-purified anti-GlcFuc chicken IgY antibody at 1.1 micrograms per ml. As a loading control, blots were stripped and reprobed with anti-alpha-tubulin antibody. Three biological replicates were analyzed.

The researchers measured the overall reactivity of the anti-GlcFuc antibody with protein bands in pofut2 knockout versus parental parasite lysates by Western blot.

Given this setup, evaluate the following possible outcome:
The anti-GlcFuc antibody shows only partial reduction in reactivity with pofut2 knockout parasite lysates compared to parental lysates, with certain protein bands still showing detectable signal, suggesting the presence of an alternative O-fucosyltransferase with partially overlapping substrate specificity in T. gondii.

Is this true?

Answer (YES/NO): NO